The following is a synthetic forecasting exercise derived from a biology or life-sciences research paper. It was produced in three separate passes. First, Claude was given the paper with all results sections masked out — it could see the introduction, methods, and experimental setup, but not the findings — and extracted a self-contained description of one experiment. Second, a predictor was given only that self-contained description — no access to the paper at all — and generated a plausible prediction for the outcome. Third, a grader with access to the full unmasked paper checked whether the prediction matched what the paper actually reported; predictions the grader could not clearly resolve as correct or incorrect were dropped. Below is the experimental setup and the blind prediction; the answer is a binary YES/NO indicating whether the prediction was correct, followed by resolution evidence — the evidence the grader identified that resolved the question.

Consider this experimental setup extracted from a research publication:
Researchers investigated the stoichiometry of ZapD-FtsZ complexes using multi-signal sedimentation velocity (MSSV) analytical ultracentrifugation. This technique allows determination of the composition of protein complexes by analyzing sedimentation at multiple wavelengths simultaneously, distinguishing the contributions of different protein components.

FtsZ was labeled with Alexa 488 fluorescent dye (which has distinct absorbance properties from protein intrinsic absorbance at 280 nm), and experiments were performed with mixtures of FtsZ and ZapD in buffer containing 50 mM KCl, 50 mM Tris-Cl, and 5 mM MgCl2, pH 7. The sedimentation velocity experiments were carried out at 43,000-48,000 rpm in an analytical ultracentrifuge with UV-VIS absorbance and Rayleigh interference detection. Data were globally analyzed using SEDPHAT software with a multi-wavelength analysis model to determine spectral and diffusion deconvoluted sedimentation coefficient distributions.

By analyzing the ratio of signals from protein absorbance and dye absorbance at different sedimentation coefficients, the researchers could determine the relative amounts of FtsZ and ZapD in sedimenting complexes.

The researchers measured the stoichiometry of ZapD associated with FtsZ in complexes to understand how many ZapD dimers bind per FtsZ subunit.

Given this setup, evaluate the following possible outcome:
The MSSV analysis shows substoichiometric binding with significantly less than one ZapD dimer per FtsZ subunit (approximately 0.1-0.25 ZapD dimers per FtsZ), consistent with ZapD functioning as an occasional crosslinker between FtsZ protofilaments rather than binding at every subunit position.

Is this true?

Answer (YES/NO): NO